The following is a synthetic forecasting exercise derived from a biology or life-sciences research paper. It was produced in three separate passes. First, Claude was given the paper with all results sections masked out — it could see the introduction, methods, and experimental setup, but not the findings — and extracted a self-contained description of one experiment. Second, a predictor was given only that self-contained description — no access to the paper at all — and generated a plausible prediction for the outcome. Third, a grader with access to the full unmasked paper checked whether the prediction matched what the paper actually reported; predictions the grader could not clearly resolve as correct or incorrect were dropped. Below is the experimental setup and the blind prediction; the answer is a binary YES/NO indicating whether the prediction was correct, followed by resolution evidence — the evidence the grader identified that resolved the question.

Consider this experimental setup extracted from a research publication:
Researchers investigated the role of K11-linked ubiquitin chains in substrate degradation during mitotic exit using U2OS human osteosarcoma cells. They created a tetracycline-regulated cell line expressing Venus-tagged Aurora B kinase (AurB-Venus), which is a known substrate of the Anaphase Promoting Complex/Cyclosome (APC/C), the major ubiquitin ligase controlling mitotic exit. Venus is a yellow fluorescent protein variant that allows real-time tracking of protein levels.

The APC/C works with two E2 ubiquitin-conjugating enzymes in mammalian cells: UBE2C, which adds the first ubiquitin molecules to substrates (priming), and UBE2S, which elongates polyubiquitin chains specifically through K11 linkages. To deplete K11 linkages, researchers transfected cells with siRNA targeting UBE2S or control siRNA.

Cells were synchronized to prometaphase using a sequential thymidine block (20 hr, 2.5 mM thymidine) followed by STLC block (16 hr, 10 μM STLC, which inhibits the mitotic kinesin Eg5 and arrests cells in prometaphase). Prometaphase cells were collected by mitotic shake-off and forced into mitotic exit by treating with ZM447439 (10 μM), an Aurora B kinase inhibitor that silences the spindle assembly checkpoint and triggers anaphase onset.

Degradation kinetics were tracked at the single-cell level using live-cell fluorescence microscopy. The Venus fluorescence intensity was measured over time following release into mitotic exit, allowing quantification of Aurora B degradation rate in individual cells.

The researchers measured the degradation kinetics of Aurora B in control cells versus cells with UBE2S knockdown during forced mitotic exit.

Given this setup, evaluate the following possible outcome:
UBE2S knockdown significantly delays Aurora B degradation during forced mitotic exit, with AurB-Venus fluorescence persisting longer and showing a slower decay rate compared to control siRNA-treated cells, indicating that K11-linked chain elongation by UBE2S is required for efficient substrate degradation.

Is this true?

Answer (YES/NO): YES